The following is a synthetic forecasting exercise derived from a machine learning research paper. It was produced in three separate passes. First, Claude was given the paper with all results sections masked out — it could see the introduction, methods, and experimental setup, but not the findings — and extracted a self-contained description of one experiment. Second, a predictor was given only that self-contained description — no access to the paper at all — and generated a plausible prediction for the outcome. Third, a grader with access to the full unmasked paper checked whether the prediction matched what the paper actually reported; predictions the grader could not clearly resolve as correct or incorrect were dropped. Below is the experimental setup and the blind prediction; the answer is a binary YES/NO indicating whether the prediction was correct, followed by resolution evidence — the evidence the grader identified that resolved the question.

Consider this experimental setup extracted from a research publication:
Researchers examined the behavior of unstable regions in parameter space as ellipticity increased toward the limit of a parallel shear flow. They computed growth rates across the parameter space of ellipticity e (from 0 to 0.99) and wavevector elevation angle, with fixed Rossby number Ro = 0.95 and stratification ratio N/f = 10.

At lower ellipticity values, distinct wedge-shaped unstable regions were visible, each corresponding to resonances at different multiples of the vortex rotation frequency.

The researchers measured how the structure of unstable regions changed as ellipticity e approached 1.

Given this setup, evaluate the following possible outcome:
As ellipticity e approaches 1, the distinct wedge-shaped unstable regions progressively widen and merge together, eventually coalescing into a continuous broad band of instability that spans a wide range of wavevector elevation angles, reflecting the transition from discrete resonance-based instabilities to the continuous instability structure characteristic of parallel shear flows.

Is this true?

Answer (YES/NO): NO